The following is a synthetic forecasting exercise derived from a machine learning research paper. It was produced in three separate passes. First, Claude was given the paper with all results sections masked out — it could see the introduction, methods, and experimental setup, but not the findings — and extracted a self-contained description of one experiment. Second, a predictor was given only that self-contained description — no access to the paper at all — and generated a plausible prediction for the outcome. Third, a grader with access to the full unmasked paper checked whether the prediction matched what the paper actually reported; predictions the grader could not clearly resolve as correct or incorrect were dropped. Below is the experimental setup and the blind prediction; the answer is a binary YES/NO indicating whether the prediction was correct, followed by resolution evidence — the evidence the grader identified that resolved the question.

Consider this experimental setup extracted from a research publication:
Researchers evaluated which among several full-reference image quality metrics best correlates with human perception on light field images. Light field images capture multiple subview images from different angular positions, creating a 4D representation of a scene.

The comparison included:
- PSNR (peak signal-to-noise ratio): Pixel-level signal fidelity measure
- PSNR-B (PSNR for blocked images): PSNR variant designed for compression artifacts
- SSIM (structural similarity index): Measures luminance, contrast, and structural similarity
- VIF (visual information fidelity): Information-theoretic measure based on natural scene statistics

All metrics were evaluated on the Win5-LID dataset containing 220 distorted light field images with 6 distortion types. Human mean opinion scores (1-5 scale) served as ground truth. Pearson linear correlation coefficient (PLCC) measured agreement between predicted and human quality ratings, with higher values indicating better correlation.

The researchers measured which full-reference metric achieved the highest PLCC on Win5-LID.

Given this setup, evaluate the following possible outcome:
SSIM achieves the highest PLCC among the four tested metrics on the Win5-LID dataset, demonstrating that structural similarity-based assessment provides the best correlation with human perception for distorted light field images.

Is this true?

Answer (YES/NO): NO